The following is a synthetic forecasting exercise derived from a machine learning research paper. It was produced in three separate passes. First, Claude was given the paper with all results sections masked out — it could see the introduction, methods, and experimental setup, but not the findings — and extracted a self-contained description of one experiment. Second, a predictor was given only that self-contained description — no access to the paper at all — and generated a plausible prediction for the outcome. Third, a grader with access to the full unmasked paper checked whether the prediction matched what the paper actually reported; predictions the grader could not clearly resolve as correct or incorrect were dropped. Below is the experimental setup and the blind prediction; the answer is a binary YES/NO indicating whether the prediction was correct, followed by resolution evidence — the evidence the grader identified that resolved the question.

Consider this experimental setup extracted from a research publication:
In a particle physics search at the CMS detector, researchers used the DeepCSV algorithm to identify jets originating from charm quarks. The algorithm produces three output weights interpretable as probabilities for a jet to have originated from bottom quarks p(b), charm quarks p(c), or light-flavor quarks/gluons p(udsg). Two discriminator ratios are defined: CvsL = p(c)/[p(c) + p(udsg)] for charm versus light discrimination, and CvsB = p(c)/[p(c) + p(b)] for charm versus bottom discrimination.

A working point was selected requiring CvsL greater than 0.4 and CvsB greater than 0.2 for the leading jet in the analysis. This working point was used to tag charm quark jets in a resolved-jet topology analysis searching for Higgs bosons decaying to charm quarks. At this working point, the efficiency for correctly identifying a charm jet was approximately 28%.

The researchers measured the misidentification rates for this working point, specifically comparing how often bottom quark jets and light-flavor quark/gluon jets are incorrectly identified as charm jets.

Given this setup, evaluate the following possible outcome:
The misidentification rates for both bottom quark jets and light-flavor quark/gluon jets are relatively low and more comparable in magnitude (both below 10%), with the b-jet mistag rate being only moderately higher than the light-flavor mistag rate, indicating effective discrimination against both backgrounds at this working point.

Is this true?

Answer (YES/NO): NO